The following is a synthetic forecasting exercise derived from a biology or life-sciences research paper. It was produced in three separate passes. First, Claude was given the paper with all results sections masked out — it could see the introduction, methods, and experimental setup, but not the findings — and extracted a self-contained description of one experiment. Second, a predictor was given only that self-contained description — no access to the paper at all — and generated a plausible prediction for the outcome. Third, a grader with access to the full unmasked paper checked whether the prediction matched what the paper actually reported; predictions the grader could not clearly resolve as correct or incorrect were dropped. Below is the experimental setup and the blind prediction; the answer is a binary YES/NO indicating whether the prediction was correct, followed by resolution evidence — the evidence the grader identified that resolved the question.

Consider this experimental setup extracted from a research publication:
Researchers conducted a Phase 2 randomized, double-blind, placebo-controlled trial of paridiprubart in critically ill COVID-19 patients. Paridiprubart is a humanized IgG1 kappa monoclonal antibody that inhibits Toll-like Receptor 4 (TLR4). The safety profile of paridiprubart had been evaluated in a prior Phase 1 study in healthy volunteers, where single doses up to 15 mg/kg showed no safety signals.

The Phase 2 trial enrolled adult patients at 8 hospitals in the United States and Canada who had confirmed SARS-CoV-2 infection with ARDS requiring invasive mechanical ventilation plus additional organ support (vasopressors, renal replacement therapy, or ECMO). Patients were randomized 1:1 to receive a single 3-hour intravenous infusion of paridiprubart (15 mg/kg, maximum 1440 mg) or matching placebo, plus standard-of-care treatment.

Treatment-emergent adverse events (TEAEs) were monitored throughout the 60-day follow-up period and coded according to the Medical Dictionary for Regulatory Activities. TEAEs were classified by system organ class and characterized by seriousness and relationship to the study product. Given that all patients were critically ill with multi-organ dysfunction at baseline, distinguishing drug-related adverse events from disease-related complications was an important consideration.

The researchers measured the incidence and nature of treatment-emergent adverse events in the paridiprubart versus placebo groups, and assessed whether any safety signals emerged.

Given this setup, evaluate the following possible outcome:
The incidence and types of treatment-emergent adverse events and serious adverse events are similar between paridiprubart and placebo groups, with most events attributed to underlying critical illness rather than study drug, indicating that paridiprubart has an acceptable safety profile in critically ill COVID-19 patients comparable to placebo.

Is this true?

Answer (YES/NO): YES